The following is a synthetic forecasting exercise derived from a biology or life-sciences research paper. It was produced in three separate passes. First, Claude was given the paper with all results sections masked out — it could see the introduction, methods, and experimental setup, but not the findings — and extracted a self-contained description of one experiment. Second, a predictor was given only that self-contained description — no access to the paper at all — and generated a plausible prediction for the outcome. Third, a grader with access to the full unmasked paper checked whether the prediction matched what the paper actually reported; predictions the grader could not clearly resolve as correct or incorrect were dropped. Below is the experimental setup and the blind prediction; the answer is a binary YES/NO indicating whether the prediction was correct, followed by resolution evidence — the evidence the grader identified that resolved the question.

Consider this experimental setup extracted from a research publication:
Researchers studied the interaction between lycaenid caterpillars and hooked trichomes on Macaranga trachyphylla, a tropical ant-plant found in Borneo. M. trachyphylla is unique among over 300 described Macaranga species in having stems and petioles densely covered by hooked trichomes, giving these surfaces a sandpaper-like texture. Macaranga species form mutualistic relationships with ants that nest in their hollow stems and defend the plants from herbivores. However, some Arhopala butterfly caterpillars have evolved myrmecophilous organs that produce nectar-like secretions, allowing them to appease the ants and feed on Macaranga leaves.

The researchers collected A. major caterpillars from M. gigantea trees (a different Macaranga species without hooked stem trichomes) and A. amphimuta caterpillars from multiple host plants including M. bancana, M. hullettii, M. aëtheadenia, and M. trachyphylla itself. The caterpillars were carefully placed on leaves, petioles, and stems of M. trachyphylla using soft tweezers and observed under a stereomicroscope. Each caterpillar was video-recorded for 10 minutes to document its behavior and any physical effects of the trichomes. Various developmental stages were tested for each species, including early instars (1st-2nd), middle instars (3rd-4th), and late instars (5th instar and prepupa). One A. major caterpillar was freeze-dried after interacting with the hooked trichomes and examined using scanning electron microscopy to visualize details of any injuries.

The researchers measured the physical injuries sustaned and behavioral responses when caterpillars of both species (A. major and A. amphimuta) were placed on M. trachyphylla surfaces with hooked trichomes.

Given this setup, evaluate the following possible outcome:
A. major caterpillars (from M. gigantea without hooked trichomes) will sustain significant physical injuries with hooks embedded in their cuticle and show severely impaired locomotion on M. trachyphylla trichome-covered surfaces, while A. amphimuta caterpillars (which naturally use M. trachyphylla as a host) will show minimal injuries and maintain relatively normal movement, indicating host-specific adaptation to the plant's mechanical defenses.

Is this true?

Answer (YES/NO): YES